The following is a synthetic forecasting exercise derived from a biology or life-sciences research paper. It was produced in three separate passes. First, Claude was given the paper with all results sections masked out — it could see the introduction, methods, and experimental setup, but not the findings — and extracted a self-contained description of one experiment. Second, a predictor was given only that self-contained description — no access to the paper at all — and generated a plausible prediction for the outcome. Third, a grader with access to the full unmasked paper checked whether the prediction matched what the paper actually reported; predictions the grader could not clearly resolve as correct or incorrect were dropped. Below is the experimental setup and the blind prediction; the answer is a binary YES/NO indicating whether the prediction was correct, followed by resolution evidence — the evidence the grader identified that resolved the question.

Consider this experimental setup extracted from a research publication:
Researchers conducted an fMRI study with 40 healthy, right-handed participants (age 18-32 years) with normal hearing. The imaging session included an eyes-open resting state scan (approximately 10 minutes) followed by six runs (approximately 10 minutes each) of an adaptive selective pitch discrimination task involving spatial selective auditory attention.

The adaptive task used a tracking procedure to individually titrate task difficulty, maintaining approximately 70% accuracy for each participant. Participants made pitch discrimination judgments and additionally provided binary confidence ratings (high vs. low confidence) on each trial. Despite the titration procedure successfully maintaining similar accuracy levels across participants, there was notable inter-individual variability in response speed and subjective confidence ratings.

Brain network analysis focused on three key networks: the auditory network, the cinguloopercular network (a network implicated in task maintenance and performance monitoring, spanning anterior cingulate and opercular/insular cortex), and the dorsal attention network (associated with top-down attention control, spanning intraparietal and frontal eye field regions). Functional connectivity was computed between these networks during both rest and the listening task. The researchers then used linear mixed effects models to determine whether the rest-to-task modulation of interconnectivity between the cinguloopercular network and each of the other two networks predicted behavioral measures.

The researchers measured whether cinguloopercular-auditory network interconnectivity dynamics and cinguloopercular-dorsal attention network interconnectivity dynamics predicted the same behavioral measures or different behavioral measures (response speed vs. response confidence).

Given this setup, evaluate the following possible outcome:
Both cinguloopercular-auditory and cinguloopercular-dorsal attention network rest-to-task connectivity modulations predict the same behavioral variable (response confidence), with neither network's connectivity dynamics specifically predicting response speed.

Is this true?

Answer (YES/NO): NO